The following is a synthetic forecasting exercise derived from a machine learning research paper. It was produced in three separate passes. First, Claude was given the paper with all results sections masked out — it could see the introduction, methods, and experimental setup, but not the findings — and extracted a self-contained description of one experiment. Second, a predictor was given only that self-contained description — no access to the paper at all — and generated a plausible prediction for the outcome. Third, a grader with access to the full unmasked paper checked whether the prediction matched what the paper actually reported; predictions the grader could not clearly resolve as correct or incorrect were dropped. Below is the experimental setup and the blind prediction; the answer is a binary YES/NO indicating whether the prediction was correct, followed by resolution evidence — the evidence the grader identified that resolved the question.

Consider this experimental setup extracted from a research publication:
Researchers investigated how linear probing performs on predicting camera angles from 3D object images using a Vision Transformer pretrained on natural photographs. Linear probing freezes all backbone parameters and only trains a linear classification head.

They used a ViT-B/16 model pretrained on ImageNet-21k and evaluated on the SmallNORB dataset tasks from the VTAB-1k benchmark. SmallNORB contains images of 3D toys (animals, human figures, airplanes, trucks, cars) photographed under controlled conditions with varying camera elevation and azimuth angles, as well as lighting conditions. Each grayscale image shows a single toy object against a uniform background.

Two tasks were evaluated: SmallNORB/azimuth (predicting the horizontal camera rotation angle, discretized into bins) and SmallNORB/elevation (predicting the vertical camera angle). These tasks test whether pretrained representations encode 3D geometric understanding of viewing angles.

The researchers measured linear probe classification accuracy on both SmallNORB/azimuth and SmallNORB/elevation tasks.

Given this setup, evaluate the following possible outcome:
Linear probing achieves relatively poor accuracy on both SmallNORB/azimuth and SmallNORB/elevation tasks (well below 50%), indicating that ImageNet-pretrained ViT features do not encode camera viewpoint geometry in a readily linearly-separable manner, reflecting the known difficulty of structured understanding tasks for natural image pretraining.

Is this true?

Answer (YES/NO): YES